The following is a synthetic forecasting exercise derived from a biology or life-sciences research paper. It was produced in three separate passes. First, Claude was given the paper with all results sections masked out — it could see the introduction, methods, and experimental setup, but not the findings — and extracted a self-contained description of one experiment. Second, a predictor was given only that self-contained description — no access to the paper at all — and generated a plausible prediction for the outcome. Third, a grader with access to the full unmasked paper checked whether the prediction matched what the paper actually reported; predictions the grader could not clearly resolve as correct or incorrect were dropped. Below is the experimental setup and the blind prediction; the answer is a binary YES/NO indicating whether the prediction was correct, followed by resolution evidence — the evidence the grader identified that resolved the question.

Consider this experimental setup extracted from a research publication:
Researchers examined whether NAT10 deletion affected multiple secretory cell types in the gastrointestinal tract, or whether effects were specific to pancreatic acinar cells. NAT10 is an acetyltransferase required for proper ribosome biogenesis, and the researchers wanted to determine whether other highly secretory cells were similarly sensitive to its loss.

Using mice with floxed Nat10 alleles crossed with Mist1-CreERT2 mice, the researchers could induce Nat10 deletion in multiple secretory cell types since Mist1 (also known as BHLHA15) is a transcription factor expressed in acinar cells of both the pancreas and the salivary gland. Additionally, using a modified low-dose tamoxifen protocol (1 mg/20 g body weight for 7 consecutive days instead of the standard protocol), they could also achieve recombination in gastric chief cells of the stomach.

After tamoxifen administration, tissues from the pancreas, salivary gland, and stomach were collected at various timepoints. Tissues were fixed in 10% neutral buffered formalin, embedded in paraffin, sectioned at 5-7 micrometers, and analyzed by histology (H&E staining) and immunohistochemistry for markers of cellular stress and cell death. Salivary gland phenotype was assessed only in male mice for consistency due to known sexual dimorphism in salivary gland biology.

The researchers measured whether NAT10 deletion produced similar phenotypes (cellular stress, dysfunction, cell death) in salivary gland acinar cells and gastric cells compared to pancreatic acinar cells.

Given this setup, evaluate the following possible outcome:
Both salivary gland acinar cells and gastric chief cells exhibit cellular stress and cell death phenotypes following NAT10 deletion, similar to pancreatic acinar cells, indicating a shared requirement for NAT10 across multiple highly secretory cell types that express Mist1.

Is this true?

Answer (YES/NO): NO